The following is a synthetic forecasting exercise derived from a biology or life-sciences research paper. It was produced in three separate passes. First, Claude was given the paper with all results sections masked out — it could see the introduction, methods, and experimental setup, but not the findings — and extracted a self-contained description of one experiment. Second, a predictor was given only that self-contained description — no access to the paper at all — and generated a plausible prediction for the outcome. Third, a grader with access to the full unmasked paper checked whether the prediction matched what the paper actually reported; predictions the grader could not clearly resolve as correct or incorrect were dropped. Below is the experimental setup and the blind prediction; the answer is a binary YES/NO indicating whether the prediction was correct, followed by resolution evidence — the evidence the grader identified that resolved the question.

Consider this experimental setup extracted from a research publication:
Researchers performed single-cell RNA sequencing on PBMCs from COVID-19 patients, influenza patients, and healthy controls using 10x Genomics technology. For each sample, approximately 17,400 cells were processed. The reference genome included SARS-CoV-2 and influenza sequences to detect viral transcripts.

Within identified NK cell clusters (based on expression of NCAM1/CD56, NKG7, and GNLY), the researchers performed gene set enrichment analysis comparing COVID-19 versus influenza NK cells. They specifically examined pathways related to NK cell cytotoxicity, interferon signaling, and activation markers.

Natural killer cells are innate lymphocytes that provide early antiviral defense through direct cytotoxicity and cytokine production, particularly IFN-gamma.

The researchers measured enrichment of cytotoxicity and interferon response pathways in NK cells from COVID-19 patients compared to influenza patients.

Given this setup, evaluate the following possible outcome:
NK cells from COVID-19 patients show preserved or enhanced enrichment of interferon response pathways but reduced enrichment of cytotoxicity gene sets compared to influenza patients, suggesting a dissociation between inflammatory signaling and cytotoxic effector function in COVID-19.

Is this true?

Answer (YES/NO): NO